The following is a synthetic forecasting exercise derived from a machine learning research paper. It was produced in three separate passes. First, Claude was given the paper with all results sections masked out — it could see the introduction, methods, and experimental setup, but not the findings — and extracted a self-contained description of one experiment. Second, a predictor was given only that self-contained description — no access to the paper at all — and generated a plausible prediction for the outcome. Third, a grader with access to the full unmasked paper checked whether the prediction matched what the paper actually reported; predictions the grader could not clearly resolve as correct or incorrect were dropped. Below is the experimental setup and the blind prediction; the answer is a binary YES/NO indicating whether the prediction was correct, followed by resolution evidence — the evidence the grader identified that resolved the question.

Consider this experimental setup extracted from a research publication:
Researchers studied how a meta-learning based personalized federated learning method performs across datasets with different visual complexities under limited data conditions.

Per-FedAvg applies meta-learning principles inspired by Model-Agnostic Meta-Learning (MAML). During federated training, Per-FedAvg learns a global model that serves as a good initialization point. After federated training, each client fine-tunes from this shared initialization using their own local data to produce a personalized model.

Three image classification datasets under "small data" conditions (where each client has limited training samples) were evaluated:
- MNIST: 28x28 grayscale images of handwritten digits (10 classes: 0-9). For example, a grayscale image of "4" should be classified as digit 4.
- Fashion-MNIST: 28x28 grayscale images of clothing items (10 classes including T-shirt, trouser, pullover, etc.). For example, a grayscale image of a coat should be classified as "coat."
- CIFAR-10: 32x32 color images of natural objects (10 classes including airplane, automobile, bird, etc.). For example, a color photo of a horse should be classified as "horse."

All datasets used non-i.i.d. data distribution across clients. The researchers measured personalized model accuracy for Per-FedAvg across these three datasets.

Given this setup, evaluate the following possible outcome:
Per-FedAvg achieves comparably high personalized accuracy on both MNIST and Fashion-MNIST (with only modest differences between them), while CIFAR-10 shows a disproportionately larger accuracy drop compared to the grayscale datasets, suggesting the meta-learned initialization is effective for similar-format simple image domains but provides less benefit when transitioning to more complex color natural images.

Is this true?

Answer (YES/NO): NO